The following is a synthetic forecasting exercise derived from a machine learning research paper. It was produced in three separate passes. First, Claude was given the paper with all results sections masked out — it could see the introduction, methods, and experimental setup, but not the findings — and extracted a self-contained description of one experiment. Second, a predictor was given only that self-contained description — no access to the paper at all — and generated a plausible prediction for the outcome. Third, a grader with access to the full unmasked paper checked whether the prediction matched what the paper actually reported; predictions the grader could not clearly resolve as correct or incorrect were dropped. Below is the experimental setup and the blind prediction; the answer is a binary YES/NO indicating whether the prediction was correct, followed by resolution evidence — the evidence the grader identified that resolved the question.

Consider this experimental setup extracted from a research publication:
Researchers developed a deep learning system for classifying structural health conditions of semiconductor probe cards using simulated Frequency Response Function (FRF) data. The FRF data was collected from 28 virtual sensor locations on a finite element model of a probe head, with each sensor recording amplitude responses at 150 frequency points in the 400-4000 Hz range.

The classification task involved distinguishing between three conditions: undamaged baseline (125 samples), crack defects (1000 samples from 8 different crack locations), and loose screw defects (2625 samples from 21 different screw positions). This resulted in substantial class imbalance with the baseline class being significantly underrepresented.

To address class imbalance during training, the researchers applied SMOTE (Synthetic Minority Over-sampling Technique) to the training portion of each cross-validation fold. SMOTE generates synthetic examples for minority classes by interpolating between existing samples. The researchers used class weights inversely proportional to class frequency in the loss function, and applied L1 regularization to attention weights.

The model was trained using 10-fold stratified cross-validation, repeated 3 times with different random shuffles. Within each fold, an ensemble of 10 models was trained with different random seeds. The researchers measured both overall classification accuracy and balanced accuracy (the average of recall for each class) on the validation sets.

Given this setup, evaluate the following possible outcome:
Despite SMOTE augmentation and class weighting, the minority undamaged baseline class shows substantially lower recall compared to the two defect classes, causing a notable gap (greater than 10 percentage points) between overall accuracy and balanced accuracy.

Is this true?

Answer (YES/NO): NO